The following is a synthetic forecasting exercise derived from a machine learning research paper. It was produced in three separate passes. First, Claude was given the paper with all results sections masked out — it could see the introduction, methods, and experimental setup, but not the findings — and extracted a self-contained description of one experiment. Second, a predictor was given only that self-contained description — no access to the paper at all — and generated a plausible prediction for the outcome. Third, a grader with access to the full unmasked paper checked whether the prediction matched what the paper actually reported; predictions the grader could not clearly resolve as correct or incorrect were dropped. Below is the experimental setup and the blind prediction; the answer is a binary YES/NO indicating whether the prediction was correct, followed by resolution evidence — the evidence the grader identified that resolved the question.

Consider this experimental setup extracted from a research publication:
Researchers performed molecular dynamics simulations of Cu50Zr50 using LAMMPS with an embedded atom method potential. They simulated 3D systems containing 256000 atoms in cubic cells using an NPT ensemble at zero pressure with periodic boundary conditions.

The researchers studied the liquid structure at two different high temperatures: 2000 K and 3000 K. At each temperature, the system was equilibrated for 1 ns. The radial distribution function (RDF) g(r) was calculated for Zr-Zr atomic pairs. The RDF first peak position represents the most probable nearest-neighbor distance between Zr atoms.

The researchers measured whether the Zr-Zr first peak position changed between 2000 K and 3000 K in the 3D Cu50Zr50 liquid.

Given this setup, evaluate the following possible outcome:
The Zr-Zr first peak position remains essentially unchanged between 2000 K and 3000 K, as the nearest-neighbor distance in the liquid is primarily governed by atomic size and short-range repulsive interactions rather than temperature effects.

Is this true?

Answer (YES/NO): YES